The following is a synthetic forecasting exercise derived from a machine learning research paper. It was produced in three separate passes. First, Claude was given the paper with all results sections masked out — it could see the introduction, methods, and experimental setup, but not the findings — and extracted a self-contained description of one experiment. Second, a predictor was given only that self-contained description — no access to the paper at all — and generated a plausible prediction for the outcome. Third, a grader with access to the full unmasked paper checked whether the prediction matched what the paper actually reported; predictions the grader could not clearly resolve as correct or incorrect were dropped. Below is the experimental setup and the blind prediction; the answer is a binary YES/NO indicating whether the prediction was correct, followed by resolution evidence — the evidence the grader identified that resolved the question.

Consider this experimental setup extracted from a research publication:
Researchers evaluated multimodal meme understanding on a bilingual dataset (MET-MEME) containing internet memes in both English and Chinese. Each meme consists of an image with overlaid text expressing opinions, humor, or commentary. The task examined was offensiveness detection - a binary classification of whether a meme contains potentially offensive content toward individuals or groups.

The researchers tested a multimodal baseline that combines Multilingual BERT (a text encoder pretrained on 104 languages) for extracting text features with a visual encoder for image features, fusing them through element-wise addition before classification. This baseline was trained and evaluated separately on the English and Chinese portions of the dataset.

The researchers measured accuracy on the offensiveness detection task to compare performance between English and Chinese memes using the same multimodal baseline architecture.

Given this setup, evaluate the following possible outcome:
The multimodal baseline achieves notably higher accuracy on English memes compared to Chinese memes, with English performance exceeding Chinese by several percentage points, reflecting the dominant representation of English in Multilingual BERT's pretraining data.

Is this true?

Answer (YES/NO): NO